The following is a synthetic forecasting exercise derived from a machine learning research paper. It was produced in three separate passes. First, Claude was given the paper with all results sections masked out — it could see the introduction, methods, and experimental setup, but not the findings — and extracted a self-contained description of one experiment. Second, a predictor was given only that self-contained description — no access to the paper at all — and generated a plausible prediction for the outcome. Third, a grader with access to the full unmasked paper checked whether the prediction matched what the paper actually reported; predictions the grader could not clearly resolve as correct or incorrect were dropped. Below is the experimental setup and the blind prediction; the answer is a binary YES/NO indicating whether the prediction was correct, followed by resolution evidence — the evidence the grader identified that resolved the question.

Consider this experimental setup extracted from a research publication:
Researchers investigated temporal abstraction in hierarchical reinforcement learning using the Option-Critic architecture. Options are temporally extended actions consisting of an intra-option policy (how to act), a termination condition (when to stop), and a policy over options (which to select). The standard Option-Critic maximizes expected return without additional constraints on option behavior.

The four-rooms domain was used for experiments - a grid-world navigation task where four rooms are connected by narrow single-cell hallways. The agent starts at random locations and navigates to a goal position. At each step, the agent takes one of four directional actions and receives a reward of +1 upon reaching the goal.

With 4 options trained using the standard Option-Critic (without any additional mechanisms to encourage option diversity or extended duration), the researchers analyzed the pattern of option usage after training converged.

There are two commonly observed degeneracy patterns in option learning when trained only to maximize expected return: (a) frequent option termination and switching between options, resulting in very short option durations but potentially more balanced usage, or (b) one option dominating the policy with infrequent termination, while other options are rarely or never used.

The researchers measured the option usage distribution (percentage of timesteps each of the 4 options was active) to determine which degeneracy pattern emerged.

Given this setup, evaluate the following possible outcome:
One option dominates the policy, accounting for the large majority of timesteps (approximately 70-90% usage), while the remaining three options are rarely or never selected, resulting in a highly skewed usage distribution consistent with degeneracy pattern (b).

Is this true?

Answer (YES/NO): YES